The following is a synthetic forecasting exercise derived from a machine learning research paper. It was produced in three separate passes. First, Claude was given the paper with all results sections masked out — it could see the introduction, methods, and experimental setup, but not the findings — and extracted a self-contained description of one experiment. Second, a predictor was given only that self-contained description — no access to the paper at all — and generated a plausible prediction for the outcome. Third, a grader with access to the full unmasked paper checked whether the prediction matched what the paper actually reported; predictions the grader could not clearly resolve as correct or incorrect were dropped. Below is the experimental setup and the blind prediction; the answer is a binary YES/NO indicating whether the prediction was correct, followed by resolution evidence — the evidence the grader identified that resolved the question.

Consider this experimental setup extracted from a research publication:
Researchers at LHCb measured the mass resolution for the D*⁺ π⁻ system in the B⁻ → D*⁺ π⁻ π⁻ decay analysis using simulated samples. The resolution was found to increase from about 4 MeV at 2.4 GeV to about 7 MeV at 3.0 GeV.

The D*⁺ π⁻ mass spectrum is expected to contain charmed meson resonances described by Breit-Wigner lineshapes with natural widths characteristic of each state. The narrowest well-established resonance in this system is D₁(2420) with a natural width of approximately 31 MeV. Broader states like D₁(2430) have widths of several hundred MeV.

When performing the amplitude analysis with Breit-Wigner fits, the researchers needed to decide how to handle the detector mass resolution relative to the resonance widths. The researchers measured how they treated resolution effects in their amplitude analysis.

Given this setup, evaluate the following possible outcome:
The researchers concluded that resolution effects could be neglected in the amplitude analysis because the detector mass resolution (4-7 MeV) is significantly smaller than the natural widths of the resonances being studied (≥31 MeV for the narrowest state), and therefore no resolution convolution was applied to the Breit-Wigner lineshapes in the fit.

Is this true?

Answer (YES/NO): YES